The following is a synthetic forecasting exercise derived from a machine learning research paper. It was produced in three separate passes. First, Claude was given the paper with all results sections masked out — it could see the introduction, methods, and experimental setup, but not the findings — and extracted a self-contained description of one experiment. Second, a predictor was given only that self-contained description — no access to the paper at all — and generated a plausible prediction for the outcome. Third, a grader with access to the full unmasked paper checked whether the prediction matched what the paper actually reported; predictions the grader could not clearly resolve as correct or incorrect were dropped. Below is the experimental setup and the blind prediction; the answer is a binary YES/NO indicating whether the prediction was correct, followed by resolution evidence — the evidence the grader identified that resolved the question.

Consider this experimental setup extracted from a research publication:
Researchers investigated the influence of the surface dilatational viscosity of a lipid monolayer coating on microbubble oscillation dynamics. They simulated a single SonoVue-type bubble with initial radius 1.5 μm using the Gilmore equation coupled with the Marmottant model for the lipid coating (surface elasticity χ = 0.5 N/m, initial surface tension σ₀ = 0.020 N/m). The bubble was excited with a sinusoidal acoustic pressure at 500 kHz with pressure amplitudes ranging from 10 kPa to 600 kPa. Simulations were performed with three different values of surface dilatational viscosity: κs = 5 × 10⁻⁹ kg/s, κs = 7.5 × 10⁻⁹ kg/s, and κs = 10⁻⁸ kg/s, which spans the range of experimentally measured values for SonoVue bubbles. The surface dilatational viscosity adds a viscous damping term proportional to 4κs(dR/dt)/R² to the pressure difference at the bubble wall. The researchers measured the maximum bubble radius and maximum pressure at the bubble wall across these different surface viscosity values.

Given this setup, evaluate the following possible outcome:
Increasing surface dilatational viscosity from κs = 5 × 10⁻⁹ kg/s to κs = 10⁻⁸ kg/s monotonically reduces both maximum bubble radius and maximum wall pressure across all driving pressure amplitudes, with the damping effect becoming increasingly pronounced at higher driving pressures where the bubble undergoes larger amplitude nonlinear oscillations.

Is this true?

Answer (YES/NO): NO